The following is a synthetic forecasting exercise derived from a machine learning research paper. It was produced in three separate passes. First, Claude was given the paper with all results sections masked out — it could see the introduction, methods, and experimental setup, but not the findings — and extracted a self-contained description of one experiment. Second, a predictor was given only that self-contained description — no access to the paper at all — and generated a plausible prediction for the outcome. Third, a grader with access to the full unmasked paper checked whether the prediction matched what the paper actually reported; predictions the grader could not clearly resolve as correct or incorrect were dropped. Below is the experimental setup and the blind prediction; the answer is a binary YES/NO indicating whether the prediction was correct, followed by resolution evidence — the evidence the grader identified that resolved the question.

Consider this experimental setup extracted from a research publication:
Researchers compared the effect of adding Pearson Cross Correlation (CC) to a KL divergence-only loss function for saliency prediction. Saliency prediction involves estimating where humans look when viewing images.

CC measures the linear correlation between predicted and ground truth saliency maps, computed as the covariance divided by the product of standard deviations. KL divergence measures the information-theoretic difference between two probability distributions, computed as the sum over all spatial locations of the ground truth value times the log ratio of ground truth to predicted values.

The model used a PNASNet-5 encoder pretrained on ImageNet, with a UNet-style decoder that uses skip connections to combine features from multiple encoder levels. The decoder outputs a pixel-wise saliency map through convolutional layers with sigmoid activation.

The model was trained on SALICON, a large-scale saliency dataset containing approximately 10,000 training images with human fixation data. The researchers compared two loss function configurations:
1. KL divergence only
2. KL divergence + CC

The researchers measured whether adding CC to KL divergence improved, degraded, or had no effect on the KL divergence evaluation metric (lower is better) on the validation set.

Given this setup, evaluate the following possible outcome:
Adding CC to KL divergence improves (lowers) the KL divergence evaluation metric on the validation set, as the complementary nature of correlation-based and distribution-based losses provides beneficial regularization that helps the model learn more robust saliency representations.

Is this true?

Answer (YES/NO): YES